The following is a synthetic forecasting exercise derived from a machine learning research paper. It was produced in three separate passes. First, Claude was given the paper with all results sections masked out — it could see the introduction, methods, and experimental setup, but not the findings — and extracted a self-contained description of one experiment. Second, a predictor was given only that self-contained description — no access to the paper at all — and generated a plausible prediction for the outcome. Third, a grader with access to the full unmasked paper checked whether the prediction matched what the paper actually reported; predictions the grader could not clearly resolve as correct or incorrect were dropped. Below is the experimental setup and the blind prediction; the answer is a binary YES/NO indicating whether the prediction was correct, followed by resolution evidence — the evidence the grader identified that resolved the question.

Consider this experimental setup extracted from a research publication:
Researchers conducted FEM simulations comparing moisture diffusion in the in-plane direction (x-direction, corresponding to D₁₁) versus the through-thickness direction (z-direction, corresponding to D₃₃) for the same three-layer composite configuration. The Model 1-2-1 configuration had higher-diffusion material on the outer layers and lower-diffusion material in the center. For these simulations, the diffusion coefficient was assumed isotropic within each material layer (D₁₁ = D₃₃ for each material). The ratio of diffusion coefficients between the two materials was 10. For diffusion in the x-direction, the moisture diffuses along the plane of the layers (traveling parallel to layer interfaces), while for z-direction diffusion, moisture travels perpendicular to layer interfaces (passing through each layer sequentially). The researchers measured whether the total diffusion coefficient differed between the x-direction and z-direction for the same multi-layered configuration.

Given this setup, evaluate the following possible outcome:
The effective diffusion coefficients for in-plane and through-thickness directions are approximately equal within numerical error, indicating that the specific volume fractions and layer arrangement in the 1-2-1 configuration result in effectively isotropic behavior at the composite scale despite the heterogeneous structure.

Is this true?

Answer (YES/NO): NO